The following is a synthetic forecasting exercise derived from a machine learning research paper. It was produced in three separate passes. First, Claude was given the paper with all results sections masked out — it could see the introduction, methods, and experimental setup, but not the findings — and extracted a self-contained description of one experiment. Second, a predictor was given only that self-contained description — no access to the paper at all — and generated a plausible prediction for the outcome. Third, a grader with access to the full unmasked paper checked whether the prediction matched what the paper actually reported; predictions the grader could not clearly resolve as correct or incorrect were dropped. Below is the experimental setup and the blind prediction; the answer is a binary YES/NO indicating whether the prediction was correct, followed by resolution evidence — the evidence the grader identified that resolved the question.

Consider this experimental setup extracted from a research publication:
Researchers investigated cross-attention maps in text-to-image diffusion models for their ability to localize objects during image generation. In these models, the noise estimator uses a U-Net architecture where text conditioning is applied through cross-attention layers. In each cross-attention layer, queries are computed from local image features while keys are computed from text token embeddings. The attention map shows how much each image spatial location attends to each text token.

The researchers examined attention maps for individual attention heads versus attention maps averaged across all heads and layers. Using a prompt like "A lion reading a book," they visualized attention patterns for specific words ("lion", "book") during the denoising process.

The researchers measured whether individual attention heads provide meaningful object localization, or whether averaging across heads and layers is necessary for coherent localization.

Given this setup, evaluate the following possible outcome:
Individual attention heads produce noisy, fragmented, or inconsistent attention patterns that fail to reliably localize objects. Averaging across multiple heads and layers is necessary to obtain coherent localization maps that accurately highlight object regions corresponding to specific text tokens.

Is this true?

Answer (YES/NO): YES